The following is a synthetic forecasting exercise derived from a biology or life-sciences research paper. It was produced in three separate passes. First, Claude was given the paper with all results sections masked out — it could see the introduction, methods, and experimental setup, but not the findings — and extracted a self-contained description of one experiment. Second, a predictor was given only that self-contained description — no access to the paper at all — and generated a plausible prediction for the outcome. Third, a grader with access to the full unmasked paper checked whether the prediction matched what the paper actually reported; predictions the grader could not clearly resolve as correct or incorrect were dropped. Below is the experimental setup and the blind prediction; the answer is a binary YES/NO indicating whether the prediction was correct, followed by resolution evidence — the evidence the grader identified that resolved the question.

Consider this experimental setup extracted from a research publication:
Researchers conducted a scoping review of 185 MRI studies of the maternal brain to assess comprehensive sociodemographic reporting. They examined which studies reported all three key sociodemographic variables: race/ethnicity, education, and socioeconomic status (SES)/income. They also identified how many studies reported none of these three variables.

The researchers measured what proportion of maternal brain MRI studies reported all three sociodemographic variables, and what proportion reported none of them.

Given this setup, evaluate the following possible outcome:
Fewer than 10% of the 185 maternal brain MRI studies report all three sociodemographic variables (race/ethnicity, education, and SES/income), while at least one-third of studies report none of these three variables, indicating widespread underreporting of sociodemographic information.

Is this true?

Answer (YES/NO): NO